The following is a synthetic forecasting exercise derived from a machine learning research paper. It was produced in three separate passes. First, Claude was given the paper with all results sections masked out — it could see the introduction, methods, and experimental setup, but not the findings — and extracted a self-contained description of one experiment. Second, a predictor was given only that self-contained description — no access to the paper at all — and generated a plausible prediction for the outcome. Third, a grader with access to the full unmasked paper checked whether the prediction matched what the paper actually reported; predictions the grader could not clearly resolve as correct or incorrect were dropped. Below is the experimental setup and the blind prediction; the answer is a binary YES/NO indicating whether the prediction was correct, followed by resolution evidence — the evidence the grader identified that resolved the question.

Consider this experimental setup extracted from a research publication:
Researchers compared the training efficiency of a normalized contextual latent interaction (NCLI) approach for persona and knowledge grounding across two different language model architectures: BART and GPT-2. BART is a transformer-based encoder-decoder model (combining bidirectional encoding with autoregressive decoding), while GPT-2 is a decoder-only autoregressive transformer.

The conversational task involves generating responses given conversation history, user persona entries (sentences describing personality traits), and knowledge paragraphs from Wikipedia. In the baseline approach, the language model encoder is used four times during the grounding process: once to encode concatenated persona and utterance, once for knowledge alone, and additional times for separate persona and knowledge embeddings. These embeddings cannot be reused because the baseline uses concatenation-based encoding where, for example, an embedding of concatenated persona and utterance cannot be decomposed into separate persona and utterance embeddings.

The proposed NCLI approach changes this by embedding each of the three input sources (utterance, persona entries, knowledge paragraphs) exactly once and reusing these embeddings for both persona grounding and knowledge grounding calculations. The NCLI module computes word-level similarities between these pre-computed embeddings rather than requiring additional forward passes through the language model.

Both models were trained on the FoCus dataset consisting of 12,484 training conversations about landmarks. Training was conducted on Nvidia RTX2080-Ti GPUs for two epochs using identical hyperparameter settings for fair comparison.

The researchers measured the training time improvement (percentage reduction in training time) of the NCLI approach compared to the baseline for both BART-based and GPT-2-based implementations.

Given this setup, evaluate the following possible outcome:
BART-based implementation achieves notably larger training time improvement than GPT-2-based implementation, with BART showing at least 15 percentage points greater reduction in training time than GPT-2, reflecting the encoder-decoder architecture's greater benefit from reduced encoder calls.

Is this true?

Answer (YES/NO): YES